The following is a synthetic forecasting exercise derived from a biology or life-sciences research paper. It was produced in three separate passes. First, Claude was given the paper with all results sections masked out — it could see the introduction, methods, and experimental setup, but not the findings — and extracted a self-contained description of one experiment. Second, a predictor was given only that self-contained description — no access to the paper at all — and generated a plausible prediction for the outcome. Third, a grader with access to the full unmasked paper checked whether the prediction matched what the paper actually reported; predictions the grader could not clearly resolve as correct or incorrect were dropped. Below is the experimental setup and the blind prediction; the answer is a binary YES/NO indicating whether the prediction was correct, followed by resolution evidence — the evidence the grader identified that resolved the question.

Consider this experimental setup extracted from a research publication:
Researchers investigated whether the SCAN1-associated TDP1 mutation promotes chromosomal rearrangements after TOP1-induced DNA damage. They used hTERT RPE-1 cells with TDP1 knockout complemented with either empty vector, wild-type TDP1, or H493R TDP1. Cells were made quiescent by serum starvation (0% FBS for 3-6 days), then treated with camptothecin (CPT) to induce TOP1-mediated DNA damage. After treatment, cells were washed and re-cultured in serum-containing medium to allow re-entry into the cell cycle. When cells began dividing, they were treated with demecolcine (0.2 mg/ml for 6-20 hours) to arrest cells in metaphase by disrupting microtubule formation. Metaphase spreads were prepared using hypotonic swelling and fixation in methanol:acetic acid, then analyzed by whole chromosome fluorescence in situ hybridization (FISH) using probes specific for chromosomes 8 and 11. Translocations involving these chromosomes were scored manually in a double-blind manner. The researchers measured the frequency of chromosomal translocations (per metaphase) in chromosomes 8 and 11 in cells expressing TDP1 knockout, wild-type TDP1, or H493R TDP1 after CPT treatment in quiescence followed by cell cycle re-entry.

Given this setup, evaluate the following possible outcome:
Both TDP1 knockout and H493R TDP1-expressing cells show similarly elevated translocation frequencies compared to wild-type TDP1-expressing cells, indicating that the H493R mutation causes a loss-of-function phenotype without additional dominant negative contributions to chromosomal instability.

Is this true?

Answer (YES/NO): NO